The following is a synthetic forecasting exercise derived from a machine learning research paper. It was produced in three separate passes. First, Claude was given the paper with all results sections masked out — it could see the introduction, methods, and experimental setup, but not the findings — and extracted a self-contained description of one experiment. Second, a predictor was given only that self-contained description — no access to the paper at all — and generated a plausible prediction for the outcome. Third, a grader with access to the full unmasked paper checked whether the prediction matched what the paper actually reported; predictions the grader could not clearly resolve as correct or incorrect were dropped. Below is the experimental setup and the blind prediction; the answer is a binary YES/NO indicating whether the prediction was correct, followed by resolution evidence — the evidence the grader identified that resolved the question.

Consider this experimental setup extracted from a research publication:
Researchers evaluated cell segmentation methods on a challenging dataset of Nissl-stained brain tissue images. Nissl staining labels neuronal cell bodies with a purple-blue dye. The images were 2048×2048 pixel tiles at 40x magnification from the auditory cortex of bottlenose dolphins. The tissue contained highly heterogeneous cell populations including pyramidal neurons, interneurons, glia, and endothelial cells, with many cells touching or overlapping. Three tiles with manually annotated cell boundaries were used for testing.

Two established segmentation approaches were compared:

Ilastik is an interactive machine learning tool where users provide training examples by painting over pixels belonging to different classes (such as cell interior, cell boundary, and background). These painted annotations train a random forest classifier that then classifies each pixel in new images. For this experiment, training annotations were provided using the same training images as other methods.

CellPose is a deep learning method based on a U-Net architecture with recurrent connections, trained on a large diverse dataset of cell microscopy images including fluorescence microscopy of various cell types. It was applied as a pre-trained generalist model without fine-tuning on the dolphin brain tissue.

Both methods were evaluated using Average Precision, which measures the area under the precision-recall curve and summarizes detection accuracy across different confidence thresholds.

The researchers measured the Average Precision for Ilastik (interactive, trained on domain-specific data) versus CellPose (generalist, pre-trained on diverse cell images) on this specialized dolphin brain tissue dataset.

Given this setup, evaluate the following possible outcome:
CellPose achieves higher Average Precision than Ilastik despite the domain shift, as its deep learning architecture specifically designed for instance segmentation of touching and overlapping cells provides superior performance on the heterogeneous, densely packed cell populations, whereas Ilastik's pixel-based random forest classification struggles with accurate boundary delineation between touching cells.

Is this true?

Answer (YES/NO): NO